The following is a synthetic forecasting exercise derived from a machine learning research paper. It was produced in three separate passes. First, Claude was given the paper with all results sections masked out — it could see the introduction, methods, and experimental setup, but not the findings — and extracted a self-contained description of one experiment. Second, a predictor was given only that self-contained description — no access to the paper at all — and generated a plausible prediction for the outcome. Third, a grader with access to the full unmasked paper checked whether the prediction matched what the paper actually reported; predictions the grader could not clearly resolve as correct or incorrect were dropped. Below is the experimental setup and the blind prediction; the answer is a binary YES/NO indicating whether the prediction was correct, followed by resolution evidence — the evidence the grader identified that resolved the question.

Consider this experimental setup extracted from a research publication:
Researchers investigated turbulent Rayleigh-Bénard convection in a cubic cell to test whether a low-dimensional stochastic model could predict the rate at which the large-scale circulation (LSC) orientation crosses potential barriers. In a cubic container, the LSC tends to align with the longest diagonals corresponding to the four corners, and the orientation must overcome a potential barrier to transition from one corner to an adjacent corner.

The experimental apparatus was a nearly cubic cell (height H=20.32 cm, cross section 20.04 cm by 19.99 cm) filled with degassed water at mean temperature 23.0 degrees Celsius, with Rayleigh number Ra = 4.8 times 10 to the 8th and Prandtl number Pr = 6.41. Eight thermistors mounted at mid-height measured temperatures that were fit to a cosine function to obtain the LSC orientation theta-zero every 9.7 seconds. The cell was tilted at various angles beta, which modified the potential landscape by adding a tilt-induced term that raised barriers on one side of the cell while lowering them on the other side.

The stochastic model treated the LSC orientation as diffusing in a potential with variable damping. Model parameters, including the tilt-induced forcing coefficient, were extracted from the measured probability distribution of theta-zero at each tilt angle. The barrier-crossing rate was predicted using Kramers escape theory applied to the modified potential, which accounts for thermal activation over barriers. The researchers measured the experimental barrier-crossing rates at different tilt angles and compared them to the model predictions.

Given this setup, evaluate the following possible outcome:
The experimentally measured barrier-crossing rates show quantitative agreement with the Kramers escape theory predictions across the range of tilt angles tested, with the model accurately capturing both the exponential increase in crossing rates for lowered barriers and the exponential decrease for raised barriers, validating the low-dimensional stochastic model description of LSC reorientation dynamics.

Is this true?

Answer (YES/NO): YES